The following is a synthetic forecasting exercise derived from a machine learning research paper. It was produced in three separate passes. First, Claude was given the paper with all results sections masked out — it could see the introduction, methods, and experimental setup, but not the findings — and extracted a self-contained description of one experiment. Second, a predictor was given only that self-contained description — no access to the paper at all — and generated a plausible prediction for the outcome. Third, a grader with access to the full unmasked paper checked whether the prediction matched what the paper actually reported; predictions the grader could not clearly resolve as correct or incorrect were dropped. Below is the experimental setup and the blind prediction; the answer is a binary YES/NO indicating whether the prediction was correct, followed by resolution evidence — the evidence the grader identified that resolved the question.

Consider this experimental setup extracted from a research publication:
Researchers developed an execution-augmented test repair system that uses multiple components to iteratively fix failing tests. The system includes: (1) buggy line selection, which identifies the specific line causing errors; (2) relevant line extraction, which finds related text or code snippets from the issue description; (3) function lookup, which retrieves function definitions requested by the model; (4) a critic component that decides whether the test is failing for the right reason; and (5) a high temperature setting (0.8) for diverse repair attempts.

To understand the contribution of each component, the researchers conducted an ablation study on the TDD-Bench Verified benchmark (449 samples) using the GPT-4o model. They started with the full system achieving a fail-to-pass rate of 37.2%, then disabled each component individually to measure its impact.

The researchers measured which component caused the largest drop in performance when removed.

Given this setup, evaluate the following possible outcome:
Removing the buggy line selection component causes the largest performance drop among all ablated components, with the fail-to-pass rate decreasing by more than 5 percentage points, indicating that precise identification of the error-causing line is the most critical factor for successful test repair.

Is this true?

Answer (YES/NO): NO